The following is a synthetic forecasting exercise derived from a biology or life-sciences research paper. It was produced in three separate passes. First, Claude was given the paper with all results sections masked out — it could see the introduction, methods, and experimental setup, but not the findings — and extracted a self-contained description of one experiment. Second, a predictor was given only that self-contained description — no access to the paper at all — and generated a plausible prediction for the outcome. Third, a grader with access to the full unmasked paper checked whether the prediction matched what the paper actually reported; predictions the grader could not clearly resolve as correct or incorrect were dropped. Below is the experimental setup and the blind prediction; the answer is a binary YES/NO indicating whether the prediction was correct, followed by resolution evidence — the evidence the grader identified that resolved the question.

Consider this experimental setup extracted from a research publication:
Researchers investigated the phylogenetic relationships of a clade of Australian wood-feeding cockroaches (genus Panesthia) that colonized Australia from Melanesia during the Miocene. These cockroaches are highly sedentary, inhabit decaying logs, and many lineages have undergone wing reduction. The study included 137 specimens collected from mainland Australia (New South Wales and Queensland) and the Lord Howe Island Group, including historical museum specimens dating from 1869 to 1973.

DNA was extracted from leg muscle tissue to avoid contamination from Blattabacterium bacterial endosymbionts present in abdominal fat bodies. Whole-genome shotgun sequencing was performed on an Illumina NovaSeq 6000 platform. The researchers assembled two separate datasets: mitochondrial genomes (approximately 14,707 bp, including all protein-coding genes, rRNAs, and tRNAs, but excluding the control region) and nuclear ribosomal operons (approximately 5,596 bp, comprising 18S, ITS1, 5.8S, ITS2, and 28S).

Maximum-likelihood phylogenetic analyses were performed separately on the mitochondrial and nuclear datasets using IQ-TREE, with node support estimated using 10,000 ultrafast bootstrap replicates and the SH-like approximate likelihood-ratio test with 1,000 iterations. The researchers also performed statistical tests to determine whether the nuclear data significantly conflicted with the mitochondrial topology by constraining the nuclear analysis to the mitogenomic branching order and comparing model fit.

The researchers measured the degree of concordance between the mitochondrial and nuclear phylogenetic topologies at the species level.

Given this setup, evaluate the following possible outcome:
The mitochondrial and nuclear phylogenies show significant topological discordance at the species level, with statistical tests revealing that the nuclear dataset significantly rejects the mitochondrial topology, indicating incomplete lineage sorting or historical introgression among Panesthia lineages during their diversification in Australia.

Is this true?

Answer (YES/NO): YES